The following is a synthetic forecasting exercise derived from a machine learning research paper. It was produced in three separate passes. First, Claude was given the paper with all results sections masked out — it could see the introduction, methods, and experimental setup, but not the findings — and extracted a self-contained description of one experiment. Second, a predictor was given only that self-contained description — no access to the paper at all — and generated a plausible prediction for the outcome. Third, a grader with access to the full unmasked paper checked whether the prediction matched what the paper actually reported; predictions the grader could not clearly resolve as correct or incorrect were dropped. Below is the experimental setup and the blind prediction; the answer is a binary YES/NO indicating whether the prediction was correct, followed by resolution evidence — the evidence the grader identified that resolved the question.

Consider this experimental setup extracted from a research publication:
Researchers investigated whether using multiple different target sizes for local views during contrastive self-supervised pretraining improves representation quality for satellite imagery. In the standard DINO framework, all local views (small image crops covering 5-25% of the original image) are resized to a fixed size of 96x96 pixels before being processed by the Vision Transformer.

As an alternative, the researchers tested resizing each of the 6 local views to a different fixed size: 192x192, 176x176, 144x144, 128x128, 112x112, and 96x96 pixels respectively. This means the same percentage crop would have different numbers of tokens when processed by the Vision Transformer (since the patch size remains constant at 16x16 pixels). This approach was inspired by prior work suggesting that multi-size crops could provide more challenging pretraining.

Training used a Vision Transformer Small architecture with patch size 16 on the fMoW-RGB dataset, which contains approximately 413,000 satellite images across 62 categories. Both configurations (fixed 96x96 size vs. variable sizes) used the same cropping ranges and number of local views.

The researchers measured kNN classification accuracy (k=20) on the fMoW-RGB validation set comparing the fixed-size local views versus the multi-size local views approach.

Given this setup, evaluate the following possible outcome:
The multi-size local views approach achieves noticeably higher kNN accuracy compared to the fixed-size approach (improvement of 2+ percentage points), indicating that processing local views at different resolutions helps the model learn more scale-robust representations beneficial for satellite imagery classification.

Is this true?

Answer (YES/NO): NO